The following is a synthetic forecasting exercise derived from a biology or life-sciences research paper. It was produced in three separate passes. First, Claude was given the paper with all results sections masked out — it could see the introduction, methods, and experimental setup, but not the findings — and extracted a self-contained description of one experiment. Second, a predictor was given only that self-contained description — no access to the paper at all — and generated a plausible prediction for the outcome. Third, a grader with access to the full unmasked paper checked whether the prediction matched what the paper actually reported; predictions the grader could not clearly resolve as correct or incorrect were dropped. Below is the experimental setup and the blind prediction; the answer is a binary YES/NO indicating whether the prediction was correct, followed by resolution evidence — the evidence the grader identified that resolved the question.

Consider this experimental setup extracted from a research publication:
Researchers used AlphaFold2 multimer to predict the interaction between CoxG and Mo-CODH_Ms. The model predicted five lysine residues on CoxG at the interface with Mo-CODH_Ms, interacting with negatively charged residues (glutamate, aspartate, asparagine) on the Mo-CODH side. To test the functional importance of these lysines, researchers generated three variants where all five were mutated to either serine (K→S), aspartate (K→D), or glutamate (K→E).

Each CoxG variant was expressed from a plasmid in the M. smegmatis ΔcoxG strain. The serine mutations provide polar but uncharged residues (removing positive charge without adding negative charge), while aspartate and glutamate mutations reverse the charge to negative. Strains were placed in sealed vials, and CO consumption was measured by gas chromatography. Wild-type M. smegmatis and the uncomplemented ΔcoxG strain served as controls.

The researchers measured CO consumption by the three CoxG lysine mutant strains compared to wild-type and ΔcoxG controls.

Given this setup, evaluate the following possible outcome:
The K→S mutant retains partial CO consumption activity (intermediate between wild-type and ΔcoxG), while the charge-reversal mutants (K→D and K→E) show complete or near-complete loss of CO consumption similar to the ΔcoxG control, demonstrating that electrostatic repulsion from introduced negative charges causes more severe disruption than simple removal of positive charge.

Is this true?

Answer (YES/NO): YES